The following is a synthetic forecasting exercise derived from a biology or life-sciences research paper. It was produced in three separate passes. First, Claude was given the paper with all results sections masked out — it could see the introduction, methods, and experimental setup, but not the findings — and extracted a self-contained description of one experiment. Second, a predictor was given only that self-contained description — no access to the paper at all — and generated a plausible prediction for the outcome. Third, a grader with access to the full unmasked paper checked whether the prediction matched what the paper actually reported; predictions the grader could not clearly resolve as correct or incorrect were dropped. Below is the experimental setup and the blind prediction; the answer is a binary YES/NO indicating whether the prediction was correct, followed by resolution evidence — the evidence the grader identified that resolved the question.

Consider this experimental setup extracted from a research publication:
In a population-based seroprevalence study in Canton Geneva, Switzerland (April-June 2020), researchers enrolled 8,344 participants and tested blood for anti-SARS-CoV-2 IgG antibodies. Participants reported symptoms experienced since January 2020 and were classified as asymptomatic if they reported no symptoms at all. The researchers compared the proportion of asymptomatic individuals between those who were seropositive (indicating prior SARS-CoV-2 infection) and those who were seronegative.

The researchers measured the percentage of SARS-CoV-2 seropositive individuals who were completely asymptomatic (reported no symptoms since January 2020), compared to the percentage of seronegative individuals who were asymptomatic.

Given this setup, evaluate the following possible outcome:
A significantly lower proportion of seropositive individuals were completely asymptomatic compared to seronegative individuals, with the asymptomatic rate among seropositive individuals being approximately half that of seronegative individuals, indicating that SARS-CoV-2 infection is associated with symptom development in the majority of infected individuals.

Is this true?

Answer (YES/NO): NO